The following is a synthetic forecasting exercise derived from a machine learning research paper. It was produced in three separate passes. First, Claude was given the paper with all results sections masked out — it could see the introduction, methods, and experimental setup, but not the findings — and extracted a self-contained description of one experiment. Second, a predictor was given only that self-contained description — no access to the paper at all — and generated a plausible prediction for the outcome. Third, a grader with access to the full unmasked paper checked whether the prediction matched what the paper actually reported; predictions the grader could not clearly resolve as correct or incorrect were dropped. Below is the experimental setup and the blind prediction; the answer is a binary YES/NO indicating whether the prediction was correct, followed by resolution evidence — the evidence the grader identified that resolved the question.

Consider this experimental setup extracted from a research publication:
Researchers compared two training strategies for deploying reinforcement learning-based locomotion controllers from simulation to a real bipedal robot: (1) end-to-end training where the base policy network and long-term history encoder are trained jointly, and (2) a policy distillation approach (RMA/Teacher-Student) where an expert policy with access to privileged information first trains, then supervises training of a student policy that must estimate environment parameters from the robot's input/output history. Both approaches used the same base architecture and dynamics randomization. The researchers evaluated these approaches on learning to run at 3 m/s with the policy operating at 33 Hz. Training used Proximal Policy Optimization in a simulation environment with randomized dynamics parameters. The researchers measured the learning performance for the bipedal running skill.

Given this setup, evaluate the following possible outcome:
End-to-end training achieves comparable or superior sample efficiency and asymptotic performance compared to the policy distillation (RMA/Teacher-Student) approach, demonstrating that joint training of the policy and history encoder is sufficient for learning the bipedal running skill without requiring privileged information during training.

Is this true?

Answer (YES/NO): YES